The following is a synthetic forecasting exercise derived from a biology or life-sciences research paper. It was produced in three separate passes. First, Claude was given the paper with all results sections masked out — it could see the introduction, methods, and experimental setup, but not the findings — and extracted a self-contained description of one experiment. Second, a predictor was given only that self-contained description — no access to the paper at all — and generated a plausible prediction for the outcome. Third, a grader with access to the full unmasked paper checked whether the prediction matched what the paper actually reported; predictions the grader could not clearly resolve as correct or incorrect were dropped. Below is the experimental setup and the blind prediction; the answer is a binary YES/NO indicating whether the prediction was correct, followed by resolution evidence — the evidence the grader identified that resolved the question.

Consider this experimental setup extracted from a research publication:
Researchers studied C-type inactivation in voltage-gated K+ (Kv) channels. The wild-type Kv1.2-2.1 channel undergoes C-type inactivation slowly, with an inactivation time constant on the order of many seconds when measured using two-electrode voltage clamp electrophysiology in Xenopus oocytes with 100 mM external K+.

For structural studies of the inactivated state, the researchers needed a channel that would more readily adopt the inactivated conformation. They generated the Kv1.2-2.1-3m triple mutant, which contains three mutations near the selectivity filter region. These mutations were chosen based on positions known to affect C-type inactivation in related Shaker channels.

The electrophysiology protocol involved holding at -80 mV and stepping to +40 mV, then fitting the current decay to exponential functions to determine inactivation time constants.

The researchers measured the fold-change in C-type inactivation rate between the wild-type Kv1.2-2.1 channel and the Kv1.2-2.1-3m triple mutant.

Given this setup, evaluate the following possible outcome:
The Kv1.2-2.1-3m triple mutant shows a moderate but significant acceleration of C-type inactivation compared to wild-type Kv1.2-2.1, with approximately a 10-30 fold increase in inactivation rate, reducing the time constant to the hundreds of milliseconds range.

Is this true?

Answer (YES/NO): NO